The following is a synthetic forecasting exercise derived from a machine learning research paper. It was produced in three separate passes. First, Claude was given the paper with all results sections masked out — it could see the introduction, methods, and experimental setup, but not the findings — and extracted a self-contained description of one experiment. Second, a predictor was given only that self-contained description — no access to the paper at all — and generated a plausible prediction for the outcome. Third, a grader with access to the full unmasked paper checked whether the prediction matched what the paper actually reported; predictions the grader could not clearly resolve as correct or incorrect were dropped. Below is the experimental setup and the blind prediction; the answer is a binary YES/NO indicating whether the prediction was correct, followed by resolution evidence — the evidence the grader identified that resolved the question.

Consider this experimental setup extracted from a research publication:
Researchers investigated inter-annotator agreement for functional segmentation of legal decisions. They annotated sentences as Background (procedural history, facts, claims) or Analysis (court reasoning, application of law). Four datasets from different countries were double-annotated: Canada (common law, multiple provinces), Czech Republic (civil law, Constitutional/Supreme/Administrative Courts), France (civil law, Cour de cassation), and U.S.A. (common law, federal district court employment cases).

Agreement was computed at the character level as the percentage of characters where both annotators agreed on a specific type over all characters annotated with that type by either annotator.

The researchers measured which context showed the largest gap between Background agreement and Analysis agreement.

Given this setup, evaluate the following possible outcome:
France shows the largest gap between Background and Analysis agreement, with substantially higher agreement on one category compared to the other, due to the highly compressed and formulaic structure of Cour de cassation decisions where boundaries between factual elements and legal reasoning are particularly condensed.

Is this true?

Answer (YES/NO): YES